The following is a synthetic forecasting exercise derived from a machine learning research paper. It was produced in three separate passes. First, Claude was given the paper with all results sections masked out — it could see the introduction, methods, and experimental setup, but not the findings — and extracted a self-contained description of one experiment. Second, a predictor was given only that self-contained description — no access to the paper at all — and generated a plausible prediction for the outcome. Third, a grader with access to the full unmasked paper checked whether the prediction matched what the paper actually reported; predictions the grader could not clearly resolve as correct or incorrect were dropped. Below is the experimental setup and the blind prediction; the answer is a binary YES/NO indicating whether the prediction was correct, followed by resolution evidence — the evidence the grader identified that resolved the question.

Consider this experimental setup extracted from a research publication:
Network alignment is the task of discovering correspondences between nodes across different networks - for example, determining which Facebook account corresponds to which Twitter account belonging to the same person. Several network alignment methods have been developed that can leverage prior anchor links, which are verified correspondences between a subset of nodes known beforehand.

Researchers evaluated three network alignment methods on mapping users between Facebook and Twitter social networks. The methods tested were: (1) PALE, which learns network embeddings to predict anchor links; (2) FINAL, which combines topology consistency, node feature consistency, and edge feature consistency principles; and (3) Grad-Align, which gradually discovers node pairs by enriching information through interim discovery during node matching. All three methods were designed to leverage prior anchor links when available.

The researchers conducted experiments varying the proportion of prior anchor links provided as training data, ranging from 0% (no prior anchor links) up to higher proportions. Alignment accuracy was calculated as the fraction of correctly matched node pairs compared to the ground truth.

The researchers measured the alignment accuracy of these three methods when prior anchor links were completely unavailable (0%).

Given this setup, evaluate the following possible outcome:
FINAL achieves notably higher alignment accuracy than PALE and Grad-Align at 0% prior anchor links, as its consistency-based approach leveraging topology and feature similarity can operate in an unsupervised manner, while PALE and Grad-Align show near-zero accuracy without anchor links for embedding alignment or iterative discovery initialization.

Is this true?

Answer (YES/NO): NO